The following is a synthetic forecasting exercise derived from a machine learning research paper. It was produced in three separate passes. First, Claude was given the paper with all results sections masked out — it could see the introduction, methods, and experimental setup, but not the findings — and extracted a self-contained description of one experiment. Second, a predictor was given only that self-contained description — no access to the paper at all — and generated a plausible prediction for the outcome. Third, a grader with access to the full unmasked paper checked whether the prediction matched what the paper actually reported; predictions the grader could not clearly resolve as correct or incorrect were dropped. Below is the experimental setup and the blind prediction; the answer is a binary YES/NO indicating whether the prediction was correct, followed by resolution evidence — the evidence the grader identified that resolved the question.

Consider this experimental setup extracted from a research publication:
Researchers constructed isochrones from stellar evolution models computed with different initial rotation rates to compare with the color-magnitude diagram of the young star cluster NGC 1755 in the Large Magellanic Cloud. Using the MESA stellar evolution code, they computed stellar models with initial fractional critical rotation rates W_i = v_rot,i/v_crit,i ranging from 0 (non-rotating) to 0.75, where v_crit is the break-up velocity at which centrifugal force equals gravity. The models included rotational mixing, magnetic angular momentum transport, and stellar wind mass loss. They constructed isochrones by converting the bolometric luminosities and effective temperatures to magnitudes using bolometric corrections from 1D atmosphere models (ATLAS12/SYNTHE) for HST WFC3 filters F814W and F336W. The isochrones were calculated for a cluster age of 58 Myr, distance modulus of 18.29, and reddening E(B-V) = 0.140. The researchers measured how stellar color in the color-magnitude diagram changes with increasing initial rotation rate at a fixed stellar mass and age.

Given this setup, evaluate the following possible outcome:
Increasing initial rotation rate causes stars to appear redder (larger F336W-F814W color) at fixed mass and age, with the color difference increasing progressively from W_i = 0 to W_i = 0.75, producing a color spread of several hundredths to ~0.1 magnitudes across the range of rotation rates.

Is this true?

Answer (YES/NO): YES